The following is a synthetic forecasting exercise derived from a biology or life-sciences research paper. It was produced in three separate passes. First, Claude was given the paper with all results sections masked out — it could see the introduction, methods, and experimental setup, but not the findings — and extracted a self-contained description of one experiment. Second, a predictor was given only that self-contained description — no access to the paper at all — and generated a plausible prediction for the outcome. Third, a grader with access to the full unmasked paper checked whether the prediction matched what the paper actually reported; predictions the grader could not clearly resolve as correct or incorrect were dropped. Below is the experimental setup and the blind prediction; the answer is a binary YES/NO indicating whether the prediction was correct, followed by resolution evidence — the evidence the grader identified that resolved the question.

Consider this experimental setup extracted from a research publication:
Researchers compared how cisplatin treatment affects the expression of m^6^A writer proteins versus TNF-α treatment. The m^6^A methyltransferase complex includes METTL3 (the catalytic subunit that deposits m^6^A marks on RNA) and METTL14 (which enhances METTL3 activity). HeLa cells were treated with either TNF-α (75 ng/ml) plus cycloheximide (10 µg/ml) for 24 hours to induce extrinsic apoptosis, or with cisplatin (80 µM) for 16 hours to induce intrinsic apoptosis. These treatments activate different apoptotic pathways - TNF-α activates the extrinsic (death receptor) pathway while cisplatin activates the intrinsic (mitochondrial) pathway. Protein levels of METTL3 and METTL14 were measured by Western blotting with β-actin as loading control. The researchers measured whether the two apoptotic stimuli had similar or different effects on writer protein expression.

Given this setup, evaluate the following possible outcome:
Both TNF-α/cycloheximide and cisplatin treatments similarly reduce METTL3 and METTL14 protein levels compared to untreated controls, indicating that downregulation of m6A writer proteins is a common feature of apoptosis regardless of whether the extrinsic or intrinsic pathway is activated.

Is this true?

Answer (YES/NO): YES